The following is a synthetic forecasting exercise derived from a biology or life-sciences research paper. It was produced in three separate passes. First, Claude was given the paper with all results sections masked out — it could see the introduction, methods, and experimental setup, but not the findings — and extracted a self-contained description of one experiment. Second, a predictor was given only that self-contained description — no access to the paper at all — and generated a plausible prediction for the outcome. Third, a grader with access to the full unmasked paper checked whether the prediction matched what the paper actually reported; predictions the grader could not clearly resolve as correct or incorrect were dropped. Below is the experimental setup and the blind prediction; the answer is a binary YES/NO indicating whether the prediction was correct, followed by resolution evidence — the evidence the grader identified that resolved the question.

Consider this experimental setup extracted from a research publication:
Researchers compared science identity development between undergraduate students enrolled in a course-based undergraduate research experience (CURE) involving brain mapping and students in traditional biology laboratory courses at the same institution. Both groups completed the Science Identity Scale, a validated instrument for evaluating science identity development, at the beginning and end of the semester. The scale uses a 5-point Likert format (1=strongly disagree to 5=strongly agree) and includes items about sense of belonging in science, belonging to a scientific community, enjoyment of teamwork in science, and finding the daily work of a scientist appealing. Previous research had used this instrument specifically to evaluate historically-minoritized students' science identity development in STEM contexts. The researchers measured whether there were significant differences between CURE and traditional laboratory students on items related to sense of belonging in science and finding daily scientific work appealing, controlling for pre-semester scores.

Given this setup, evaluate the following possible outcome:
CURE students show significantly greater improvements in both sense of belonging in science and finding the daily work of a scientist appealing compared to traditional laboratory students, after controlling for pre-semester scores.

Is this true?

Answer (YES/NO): NO